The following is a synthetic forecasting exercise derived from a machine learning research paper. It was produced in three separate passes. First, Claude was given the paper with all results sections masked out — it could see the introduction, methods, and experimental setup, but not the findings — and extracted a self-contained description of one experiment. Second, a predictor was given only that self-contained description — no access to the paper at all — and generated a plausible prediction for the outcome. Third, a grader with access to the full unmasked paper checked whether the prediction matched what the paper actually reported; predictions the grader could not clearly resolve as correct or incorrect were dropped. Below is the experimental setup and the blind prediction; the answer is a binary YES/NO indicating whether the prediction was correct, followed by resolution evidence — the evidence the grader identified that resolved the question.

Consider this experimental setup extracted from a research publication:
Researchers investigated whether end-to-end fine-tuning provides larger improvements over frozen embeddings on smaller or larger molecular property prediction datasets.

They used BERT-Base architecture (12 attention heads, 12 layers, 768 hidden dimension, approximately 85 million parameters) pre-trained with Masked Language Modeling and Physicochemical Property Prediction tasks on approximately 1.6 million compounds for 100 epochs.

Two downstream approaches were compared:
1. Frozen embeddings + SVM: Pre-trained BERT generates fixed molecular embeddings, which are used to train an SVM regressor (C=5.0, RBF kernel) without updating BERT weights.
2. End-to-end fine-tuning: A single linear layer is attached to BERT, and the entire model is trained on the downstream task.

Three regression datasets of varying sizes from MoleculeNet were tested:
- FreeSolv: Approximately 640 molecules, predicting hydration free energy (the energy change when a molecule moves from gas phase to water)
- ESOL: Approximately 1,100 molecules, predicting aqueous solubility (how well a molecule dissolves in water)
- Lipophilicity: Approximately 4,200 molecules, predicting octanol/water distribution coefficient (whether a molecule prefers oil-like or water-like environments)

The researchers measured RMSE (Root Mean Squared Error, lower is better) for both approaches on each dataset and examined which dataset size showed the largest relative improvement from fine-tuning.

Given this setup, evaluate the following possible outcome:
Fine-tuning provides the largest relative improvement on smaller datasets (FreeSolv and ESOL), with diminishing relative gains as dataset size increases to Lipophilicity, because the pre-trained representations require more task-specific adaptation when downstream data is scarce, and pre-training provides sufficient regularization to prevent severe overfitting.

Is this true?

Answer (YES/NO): NO